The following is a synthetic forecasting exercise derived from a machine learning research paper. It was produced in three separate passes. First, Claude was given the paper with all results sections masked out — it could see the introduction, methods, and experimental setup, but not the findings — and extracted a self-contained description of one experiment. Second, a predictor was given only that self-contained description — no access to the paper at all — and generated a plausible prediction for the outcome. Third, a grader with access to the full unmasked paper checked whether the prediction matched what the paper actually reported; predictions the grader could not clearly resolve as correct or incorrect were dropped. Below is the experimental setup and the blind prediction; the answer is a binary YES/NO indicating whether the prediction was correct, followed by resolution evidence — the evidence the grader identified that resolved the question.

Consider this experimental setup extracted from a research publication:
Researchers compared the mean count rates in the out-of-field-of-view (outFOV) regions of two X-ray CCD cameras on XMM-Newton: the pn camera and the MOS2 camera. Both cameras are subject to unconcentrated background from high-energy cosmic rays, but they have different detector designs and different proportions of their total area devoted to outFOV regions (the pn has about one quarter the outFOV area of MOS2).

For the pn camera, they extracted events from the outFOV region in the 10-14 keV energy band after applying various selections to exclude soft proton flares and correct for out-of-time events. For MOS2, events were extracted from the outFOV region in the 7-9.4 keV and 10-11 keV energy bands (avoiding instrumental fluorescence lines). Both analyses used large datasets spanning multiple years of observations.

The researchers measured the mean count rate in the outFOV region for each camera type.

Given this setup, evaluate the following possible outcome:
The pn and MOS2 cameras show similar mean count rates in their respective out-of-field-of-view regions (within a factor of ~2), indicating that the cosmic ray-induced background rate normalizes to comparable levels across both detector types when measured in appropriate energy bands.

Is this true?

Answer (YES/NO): YES